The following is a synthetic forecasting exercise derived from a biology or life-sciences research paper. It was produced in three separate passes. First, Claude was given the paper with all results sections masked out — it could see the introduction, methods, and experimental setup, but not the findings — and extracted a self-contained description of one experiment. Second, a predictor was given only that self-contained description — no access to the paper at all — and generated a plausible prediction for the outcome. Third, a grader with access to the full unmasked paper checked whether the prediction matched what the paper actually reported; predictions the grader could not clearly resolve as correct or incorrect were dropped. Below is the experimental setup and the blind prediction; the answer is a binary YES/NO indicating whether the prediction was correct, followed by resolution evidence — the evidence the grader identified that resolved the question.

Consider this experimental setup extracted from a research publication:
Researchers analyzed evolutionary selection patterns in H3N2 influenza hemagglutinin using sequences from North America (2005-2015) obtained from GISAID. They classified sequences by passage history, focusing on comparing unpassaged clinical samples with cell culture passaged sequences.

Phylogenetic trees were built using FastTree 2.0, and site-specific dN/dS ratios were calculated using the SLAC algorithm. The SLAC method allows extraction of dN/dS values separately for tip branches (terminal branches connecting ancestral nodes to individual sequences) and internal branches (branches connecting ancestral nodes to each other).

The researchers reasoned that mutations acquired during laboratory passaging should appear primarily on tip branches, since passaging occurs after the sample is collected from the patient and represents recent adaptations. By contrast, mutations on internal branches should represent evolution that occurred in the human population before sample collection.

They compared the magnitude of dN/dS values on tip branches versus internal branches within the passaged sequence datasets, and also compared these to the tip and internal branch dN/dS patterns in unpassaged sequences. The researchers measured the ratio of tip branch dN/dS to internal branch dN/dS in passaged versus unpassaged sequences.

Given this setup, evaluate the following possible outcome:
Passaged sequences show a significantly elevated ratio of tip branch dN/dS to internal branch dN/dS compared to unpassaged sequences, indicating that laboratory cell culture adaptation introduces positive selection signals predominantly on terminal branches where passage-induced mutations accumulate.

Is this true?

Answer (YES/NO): YES